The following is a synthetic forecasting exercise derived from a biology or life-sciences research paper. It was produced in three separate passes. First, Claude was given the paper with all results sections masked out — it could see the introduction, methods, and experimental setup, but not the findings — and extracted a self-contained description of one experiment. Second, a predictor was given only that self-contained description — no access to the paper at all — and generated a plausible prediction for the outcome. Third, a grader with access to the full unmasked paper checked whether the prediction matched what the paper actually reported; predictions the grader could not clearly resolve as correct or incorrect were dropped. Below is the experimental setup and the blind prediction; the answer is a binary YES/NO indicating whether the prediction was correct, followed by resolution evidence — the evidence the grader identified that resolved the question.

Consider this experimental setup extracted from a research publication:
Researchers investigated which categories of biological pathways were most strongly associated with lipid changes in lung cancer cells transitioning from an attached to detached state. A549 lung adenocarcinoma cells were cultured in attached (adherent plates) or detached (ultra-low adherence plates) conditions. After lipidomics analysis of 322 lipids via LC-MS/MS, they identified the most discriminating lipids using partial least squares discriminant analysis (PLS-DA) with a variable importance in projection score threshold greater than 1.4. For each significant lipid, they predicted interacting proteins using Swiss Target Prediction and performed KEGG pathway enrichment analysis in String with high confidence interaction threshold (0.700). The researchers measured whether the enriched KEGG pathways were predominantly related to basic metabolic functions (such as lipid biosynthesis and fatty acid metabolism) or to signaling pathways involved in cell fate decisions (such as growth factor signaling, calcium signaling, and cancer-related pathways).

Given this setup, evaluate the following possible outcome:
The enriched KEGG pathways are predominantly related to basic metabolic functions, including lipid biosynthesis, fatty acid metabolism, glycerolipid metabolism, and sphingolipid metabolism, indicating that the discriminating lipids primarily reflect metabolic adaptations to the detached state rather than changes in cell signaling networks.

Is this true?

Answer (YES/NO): NO